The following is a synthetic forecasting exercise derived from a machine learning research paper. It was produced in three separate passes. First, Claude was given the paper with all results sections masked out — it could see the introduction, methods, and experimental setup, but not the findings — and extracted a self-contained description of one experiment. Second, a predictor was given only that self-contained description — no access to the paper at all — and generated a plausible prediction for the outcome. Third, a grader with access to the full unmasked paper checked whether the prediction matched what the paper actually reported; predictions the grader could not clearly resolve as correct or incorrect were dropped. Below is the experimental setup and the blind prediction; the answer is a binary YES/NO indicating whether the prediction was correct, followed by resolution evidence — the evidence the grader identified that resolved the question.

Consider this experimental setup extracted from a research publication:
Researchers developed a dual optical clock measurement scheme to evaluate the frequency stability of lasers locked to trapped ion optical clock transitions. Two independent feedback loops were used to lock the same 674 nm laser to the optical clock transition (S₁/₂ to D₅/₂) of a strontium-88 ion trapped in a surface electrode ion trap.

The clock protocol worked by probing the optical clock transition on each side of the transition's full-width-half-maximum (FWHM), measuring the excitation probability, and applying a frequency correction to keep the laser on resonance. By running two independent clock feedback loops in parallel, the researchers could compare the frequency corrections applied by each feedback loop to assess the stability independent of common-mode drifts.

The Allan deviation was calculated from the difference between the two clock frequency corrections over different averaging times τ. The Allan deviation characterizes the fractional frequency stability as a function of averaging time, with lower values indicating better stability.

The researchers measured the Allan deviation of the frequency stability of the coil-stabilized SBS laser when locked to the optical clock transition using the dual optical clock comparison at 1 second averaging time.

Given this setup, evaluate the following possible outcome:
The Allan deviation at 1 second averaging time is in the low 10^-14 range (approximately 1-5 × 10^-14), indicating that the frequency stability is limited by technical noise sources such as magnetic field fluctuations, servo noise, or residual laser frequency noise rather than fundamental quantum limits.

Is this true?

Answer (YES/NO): NO